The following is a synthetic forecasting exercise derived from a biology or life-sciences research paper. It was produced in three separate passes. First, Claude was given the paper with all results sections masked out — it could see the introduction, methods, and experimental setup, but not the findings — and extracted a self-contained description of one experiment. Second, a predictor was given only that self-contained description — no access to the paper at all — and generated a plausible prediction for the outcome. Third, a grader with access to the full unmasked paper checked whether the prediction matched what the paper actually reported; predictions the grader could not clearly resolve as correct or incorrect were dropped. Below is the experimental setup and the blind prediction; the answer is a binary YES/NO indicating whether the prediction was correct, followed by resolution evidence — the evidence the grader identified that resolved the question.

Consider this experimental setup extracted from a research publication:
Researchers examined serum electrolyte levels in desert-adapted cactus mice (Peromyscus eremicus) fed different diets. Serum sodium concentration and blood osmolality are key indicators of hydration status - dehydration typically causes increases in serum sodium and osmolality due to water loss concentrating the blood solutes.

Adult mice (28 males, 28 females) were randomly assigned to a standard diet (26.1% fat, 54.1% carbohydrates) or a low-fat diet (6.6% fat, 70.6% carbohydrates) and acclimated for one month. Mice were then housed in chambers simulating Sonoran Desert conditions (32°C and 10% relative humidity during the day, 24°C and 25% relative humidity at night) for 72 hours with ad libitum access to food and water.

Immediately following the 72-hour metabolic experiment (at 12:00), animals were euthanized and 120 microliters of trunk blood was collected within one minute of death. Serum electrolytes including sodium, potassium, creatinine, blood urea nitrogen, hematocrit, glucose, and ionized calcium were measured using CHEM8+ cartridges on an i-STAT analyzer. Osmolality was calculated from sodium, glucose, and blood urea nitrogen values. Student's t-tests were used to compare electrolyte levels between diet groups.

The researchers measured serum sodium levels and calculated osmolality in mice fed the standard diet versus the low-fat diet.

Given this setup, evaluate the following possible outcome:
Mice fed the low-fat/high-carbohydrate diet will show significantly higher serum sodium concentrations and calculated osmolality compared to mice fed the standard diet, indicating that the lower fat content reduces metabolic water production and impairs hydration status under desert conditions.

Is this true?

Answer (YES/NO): NO